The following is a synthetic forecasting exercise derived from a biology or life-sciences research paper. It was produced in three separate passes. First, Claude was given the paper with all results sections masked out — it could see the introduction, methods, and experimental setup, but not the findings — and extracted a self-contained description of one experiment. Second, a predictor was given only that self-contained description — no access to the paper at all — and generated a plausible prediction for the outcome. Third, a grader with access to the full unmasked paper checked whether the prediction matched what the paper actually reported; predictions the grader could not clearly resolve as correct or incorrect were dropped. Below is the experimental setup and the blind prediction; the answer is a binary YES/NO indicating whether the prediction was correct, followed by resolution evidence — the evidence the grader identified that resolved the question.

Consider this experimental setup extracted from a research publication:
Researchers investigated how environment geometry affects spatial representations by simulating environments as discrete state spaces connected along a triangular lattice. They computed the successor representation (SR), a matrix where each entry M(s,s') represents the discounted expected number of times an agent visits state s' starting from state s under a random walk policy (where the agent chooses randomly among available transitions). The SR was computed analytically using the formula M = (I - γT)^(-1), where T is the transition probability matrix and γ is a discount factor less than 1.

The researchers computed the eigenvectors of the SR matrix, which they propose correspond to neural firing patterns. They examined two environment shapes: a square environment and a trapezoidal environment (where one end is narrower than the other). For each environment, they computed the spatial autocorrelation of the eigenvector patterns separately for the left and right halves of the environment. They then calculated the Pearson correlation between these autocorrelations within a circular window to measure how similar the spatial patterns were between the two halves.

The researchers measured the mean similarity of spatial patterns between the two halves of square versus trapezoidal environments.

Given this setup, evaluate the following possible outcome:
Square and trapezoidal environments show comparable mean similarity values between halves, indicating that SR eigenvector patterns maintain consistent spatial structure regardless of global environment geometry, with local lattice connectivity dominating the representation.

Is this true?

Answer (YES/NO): NO